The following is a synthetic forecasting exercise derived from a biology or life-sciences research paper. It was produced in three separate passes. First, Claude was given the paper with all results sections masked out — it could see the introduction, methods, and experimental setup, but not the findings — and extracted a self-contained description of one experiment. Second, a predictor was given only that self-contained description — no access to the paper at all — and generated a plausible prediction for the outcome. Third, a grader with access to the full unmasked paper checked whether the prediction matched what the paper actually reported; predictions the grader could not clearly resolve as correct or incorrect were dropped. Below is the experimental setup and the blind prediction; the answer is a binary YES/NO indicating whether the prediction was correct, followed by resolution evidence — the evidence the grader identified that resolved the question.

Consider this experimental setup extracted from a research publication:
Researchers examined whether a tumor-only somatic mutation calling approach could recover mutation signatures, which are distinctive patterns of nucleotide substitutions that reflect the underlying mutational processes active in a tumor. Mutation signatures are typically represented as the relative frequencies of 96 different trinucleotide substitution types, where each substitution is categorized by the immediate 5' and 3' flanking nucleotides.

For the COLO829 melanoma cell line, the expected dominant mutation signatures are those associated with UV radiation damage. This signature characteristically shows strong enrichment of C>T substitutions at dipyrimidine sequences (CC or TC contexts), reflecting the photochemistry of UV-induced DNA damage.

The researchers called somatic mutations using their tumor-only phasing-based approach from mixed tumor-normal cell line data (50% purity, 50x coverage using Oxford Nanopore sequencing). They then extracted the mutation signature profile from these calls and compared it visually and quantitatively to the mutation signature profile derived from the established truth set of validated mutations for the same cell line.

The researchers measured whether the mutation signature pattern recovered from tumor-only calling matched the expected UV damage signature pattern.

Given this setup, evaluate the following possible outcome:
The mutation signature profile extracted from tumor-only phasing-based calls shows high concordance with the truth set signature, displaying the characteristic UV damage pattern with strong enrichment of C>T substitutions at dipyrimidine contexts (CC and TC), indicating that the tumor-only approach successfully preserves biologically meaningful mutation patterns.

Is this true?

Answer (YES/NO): YES